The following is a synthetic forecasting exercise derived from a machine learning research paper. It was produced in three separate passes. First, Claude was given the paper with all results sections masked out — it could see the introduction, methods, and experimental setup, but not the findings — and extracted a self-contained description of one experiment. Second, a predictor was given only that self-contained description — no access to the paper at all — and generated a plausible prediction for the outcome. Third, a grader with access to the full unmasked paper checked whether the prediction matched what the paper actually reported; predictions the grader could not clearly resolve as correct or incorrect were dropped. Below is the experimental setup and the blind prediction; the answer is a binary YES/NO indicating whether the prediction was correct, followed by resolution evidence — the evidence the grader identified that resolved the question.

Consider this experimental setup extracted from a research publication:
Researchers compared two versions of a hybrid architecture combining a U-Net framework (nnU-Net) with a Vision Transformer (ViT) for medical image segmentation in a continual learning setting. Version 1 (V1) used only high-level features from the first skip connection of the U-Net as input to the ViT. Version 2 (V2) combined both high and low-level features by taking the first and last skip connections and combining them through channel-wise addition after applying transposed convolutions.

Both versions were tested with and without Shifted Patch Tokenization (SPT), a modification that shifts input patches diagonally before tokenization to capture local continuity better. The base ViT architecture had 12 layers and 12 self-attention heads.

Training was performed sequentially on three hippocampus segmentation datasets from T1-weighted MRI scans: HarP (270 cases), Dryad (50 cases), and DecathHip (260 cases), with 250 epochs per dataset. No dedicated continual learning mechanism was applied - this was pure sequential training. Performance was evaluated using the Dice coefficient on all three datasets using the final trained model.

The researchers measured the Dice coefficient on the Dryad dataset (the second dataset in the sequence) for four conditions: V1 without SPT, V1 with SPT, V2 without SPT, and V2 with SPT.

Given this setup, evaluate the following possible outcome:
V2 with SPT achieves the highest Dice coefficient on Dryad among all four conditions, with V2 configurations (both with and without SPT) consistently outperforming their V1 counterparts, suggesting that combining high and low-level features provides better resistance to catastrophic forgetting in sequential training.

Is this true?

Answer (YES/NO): NO